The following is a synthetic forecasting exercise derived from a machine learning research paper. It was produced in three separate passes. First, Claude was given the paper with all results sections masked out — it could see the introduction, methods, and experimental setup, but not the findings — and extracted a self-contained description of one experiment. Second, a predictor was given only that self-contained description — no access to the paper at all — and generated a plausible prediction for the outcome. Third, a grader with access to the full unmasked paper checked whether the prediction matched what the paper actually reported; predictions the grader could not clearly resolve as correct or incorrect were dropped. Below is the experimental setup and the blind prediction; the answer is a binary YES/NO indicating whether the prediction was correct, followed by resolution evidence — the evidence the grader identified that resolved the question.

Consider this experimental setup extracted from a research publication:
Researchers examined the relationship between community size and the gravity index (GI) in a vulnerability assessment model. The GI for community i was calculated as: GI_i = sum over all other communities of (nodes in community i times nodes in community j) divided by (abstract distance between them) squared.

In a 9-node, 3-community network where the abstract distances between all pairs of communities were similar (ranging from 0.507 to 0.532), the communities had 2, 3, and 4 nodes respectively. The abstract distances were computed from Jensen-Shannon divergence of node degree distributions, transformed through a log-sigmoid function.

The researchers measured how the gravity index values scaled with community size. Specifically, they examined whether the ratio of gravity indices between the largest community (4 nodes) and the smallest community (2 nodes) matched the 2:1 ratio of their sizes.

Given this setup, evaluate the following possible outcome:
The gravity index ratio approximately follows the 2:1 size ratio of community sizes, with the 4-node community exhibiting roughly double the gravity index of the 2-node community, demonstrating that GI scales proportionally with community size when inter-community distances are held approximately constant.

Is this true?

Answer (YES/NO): NO